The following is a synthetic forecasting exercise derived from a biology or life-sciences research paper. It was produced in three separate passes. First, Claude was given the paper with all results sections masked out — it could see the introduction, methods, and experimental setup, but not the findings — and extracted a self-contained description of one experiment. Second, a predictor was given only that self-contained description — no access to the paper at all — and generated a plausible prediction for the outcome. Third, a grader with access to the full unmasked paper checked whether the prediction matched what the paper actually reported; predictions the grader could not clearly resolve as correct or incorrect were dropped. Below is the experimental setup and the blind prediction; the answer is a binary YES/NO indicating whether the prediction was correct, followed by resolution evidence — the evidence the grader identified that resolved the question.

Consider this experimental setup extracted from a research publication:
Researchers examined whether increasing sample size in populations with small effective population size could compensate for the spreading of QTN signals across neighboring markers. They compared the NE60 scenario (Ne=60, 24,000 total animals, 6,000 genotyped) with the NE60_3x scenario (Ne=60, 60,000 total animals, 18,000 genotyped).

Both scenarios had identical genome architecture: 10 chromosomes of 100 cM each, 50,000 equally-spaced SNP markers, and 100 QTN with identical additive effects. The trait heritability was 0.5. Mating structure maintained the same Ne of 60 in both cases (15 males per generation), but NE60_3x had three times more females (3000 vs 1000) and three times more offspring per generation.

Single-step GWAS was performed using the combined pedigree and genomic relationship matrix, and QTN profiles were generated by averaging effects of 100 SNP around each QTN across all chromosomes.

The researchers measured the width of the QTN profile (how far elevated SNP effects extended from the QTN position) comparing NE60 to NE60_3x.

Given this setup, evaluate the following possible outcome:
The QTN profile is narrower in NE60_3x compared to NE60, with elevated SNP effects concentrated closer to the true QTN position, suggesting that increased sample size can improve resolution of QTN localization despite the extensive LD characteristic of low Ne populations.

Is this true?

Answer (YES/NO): NO